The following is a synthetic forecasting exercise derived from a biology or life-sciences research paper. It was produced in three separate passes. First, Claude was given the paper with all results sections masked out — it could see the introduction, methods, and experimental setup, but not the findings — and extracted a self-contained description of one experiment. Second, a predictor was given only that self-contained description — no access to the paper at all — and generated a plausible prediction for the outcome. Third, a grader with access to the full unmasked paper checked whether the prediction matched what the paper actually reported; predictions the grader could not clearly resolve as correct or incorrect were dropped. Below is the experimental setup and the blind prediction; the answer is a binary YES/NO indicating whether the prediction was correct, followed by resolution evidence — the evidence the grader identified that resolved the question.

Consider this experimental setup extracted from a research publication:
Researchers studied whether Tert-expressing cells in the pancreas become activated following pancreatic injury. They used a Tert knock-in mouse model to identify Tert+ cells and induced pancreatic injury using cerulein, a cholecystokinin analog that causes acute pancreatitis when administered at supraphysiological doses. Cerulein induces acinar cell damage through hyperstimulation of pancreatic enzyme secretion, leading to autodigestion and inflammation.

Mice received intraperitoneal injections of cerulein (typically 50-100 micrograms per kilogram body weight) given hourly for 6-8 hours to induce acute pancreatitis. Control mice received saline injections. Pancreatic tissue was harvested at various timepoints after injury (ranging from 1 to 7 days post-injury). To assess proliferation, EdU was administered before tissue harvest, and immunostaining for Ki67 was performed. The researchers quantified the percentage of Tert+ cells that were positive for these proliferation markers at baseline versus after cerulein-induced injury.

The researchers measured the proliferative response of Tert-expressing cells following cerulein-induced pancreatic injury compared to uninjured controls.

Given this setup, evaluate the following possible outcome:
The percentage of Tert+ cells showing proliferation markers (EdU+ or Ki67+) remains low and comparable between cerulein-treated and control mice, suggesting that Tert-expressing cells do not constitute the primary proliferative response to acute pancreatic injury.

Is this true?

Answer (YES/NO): NO